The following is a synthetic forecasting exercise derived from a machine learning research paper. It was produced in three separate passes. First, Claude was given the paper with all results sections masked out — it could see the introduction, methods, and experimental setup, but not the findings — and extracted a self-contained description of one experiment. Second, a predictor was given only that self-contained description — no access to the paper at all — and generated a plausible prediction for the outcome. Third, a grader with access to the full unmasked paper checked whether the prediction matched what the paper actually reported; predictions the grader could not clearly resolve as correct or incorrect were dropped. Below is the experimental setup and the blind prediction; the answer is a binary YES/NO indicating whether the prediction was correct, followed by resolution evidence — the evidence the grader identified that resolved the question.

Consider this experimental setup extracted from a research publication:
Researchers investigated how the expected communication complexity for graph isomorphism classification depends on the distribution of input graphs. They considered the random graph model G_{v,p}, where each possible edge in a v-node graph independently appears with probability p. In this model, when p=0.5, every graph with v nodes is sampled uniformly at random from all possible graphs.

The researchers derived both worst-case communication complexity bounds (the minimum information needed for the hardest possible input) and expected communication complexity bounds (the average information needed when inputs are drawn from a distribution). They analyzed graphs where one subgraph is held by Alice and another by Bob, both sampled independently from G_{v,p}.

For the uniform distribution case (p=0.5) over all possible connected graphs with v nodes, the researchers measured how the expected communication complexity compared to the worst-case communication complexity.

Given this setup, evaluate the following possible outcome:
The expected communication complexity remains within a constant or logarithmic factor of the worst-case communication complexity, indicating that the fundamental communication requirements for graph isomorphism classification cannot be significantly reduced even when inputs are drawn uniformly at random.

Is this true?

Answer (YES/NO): YES